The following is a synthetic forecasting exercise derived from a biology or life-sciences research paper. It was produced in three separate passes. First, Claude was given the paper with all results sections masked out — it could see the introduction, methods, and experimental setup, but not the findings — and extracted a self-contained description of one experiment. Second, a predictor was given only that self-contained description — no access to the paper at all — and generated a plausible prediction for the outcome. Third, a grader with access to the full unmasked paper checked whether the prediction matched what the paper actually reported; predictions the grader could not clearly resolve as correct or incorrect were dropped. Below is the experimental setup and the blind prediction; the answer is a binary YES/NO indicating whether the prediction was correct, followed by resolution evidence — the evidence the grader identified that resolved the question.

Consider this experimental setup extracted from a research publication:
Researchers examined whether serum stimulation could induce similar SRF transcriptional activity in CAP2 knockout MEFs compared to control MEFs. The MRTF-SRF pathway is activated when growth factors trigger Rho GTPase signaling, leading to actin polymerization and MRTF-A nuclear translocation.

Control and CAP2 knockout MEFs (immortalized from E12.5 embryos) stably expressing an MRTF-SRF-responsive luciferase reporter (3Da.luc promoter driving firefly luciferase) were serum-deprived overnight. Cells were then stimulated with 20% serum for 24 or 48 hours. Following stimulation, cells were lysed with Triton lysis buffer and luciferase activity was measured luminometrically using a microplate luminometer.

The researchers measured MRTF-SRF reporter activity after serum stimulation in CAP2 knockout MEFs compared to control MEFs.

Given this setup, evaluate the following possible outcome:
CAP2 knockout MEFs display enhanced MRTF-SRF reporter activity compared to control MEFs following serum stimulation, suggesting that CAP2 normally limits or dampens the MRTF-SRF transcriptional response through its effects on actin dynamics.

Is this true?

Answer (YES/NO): NO